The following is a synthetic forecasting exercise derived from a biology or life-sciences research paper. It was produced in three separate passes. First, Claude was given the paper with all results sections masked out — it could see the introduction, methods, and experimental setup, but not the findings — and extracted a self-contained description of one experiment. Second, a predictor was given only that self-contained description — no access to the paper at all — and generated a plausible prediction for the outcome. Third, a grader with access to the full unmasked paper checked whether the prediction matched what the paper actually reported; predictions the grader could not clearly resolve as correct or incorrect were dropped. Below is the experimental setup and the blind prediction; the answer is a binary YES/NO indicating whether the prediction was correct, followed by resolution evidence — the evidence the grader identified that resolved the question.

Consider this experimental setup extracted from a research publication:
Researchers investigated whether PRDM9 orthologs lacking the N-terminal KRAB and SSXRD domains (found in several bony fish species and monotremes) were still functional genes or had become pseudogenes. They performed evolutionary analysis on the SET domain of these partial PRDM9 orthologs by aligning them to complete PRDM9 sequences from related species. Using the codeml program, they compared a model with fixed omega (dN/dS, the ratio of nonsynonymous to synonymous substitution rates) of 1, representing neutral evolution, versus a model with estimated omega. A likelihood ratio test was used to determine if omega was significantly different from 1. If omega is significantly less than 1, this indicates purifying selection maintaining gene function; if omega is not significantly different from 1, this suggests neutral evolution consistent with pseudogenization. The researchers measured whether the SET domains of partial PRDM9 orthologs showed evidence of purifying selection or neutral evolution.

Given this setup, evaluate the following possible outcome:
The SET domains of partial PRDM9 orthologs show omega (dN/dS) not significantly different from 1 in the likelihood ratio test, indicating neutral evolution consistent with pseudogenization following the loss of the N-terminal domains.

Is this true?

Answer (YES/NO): NO